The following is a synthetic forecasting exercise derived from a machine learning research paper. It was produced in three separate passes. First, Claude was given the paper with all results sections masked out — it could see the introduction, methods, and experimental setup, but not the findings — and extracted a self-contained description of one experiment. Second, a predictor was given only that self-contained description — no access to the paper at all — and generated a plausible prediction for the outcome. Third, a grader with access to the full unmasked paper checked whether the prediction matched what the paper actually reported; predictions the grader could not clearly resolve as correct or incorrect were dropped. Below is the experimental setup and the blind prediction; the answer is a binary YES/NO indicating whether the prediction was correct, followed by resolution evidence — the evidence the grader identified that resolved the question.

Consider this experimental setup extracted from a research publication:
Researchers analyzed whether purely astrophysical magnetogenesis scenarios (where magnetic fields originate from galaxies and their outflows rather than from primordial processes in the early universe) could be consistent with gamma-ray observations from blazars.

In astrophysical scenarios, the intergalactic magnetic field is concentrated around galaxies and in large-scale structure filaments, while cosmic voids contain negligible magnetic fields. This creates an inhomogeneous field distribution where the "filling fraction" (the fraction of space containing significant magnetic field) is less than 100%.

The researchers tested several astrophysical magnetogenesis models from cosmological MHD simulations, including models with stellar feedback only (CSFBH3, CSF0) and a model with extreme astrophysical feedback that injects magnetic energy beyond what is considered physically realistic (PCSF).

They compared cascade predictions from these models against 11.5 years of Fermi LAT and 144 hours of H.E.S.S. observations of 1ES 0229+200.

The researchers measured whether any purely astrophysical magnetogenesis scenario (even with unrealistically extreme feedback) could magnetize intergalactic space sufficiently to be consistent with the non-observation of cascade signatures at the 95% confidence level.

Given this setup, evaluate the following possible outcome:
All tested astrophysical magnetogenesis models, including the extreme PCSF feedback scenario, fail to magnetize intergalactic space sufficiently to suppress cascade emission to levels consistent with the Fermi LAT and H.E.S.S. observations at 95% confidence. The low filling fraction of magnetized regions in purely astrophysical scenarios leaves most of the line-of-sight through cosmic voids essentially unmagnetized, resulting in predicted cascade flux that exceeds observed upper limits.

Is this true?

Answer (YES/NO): NO